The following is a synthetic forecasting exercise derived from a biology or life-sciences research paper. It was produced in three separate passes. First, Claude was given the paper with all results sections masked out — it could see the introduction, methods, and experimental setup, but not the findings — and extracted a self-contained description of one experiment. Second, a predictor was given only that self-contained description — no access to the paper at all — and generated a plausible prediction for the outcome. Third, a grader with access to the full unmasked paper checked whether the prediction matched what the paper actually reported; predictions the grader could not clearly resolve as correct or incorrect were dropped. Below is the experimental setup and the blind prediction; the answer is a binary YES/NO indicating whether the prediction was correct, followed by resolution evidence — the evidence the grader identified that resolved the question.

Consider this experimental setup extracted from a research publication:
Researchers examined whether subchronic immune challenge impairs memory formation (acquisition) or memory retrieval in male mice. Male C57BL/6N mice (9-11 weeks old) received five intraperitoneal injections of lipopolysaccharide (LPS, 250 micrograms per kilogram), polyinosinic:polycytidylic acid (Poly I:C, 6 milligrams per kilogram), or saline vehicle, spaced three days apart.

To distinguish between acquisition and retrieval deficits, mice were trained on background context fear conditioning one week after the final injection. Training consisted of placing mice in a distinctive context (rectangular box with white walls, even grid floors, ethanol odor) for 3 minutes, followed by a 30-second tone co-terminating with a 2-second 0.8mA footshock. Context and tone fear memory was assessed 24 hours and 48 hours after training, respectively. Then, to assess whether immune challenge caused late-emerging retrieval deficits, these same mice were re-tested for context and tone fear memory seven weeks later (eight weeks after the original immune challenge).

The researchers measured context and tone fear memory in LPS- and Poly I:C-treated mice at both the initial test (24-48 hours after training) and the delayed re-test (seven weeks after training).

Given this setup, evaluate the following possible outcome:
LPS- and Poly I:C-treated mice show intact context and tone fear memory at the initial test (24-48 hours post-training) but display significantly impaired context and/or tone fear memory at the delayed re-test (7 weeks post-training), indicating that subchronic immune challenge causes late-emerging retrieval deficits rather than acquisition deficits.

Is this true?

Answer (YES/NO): NO